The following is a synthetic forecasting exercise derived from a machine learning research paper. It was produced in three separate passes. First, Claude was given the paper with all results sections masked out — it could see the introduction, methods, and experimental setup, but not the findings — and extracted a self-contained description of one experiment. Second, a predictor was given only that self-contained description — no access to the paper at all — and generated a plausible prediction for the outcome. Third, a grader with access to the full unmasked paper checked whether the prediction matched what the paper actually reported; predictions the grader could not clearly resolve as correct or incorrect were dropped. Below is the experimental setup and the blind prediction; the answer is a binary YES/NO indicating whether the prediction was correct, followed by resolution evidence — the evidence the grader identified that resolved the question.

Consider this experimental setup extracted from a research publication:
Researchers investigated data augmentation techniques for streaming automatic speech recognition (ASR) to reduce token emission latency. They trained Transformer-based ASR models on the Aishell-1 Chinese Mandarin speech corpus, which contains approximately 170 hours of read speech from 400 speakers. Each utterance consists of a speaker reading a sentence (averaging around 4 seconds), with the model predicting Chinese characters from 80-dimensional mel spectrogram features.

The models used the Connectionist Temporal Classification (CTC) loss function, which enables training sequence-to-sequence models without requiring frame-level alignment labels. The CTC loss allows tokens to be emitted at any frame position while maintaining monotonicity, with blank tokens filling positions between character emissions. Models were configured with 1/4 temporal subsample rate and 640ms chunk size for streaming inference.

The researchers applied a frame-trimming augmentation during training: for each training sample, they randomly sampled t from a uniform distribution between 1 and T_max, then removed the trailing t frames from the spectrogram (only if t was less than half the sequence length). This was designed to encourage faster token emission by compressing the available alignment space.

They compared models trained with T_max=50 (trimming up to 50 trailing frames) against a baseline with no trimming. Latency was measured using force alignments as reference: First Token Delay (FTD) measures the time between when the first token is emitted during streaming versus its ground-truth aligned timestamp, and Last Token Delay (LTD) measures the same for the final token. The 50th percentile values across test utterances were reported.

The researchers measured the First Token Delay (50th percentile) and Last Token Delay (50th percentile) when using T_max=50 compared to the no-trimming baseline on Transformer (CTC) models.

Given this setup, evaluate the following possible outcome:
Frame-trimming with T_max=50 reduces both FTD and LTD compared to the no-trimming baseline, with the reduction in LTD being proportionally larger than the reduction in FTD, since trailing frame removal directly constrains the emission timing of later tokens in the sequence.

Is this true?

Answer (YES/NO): NO